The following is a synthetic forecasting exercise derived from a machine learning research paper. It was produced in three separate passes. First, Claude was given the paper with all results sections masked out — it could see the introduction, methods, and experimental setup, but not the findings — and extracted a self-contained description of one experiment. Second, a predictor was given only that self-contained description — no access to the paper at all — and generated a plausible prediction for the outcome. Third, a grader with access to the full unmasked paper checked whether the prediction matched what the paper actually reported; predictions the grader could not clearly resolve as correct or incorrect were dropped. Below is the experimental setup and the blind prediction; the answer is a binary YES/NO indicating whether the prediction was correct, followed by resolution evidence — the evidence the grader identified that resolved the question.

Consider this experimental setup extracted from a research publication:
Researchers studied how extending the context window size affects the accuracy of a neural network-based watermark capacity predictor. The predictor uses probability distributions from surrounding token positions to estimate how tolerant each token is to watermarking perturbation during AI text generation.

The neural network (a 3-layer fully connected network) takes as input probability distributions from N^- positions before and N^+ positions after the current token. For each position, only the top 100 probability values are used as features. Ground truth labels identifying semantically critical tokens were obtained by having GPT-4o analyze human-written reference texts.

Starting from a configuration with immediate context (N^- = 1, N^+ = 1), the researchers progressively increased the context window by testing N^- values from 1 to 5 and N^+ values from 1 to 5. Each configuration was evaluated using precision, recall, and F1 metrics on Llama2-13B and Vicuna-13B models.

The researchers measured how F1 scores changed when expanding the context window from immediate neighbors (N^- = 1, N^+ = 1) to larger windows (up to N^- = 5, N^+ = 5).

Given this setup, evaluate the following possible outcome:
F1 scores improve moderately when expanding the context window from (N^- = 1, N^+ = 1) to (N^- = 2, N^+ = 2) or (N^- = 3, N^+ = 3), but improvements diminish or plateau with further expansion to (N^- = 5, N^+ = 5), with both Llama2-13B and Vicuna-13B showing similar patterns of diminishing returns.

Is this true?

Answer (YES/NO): YES